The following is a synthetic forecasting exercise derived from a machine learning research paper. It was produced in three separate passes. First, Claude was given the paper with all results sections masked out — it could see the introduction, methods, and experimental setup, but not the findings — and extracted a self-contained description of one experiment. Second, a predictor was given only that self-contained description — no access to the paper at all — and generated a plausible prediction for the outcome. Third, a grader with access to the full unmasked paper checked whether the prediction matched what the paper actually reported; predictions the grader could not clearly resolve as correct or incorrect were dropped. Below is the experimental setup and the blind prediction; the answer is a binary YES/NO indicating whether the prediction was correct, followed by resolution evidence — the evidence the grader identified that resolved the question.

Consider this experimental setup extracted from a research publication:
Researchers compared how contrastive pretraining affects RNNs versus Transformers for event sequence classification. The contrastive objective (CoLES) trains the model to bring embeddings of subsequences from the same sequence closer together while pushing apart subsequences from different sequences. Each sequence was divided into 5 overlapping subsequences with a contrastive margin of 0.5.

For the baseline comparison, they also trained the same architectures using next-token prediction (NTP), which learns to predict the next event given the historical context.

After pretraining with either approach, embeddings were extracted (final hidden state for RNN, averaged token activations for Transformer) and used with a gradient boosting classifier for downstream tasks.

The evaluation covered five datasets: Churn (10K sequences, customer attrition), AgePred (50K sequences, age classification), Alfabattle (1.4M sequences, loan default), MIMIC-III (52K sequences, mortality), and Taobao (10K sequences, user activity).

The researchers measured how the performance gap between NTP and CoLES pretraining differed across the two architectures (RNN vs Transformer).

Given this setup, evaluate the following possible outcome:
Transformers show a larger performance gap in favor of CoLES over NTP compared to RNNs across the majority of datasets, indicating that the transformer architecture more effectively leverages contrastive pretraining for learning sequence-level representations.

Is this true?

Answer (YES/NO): NO